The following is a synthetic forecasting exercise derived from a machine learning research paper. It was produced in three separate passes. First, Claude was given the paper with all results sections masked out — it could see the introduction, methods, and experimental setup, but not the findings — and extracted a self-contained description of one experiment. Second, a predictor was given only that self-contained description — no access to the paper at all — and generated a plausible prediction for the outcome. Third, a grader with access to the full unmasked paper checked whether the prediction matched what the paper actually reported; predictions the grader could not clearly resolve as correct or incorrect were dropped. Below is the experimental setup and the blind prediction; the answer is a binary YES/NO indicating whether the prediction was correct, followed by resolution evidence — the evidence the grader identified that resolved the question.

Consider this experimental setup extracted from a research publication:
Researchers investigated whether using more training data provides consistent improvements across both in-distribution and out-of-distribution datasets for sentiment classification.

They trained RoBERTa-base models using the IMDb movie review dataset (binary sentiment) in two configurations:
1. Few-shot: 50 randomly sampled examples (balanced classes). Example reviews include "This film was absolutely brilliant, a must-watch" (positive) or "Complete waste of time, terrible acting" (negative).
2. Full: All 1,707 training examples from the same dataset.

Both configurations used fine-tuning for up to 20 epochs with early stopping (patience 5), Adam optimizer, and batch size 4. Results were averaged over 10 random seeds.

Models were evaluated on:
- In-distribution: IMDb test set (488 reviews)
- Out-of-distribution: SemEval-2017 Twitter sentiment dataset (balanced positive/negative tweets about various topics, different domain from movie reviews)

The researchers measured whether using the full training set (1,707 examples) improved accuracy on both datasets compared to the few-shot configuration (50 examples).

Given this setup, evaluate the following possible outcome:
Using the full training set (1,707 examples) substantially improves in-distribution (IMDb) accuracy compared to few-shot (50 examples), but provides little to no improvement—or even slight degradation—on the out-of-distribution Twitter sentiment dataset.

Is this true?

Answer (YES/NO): NO